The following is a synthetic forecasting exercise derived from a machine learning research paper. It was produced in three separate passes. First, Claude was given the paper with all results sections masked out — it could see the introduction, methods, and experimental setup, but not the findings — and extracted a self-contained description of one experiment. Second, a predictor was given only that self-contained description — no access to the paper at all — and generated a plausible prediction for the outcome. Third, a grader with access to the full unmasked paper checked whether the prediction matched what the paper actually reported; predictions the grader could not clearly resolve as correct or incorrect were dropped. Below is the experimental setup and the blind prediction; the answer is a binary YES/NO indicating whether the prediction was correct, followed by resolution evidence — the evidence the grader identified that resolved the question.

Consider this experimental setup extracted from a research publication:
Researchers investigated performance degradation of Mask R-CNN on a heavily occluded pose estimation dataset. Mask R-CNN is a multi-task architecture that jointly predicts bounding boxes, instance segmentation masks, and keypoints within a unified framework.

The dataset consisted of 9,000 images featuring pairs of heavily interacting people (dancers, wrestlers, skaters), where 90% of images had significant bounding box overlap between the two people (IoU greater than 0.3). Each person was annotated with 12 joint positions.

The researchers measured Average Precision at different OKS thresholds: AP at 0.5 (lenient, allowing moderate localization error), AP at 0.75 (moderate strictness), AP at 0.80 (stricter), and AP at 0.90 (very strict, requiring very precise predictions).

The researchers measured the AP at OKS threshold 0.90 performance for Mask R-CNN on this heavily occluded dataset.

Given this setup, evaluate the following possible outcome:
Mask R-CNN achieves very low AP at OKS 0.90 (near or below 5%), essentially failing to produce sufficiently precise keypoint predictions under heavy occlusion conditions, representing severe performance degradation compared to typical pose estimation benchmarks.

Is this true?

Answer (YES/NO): YES